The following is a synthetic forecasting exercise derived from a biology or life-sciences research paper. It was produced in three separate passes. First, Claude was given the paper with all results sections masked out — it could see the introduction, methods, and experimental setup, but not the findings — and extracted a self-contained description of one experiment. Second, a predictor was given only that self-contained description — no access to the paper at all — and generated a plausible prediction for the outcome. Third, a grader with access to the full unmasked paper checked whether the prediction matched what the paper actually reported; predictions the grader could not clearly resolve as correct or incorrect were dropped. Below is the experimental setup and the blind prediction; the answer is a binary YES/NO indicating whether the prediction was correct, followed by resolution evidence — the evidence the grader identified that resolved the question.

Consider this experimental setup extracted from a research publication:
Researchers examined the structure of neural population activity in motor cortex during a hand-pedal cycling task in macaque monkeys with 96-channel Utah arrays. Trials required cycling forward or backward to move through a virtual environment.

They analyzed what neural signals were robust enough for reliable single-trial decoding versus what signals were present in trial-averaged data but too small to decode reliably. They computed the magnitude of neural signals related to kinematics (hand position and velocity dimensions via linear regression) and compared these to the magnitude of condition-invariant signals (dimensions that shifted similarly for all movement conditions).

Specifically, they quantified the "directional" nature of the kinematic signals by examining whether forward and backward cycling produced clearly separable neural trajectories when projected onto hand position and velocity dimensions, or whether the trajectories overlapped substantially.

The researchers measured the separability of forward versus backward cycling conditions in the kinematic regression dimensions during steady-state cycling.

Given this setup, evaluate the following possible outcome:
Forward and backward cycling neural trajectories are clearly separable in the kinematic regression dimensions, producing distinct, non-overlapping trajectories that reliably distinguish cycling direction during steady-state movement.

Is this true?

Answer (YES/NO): NO